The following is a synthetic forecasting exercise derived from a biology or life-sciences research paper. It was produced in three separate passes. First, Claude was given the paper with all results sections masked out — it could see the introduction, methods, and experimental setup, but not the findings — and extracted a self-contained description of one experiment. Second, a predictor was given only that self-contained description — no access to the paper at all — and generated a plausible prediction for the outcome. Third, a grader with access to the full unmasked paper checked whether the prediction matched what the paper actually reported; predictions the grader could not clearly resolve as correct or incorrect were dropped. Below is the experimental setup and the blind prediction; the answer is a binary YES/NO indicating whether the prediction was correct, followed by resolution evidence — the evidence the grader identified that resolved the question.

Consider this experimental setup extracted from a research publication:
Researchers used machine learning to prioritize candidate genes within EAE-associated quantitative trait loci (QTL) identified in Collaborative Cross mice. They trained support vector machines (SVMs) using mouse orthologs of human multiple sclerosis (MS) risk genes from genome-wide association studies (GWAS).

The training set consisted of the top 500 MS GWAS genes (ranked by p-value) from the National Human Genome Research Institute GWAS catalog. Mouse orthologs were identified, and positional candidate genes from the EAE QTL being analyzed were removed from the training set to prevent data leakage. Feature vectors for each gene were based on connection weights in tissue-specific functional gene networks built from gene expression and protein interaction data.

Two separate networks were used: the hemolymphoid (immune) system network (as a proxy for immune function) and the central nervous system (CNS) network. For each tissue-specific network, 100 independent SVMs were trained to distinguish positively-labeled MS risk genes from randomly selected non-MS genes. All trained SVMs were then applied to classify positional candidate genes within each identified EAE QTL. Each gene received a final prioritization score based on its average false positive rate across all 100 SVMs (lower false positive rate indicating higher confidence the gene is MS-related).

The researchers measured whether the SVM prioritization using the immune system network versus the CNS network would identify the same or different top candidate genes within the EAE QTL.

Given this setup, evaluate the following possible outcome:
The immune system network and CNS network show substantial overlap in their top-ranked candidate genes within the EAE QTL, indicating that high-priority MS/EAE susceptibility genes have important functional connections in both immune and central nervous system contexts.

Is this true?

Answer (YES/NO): NO